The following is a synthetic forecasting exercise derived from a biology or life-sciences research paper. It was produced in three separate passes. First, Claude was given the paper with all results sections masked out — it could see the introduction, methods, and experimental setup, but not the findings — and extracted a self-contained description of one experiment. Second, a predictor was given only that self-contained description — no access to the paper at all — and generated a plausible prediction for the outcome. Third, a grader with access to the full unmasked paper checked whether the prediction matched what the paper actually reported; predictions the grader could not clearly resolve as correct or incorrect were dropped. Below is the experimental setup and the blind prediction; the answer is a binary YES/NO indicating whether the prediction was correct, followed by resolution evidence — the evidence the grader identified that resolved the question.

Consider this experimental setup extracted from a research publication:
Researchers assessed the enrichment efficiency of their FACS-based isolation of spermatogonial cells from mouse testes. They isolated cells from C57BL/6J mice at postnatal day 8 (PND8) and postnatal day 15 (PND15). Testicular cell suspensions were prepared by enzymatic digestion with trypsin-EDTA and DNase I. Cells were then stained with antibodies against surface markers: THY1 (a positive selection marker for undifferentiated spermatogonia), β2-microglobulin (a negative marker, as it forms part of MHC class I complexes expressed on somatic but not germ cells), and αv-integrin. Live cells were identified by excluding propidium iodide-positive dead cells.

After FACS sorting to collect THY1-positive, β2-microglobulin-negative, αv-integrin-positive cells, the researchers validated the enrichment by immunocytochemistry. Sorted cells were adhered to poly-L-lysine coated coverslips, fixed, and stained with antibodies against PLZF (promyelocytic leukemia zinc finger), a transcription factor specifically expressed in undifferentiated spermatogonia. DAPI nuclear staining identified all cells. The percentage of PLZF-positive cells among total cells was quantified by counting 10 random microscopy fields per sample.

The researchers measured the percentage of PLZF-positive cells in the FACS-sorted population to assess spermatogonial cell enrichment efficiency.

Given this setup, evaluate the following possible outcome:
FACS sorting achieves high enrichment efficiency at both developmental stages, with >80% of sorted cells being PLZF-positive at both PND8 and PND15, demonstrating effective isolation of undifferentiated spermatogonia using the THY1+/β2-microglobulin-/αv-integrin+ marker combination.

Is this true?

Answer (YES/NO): YES